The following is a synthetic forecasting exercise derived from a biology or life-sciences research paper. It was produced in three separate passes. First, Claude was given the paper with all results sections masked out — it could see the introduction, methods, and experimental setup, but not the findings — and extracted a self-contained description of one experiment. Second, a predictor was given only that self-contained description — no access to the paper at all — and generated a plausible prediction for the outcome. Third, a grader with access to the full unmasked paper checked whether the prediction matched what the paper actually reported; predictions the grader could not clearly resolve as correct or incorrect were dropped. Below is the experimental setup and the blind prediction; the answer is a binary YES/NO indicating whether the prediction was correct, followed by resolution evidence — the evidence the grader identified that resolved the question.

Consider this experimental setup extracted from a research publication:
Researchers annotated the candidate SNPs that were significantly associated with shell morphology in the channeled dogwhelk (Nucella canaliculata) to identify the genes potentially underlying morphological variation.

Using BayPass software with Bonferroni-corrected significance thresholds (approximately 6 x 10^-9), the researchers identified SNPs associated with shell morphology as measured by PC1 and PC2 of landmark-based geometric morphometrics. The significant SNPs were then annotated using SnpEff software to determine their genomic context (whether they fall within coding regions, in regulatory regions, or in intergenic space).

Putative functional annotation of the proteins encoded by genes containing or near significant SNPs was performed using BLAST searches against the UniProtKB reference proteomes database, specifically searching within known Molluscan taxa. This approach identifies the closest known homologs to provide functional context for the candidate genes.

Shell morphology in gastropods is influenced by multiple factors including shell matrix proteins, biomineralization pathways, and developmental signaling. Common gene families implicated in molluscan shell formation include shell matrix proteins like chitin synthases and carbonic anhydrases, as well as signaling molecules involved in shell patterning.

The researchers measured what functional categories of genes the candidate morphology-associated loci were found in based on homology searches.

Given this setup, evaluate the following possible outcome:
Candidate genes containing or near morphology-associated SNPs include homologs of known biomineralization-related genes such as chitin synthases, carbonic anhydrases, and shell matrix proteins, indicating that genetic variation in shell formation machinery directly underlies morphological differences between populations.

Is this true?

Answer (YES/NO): YES